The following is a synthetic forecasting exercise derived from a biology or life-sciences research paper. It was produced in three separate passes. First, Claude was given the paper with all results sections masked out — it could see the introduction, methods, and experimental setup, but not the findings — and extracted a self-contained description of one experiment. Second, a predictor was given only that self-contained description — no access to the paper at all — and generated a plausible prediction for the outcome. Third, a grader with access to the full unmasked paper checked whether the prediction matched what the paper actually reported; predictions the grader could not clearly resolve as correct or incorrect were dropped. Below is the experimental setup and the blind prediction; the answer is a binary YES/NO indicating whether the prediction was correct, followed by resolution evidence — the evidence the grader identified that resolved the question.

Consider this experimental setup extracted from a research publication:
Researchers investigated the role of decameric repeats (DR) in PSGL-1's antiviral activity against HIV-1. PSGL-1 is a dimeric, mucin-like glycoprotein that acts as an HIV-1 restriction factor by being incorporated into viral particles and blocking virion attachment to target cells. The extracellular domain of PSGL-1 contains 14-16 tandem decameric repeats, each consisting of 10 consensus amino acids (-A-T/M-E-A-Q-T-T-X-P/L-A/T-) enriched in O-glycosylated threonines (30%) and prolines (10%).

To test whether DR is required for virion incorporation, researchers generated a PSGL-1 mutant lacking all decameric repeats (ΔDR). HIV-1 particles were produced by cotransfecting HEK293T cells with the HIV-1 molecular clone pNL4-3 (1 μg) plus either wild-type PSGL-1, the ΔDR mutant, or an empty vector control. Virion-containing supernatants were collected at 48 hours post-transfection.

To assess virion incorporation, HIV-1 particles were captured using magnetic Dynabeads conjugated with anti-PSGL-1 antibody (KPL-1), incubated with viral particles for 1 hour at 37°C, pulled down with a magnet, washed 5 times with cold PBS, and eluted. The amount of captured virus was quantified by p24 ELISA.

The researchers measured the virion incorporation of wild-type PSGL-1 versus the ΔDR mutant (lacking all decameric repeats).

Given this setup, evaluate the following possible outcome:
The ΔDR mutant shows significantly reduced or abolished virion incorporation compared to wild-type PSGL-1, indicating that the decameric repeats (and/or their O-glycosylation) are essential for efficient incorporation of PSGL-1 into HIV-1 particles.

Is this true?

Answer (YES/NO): NO